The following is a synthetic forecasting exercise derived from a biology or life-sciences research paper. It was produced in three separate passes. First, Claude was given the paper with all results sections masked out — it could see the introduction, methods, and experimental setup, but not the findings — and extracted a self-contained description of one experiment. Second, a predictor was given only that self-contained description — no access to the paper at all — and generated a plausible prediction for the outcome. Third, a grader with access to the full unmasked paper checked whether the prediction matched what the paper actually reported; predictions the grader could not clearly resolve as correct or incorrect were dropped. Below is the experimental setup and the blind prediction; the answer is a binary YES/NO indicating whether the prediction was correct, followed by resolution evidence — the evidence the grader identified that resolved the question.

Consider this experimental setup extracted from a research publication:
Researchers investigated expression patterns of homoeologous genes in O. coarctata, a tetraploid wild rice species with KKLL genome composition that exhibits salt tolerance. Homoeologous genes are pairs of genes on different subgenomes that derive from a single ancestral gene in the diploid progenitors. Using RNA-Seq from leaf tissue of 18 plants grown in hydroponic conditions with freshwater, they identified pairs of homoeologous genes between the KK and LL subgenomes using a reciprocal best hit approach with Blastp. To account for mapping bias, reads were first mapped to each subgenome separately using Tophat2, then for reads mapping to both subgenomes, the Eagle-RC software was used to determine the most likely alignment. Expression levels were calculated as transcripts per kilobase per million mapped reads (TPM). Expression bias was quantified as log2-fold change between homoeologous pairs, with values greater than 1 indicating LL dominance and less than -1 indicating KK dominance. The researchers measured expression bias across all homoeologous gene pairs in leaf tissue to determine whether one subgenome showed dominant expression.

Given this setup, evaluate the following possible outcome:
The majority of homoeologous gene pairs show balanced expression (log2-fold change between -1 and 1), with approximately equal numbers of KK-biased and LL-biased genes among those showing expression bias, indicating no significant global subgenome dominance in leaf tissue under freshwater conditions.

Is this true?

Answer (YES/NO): NO